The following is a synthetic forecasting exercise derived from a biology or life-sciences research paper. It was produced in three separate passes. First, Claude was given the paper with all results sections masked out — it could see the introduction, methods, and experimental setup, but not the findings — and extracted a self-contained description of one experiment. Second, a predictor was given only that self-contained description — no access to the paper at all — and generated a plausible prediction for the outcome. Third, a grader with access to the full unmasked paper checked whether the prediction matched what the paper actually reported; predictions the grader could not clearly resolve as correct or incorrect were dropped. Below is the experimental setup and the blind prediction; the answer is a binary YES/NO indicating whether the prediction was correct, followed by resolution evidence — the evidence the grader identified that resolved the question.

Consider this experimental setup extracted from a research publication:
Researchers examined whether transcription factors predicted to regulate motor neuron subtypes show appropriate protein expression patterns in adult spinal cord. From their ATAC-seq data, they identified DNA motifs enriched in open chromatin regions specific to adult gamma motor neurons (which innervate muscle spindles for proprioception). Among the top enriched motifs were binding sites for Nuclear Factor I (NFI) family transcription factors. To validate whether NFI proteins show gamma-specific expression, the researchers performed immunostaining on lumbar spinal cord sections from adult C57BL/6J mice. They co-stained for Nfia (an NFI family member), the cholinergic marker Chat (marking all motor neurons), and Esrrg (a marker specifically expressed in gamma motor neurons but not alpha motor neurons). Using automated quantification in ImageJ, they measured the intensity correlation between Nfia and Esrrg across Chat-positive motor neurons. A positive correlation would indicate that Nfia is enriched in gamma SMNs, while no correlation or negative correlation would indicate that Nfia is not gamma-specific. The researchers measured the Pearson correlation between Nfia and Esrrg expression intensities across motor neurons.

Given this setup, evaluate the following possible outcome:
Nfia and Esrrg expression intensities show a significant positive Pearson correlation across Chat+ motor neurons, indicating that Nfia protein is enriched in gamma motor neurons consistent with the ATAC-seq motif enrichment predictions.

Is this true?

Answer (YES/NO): NO